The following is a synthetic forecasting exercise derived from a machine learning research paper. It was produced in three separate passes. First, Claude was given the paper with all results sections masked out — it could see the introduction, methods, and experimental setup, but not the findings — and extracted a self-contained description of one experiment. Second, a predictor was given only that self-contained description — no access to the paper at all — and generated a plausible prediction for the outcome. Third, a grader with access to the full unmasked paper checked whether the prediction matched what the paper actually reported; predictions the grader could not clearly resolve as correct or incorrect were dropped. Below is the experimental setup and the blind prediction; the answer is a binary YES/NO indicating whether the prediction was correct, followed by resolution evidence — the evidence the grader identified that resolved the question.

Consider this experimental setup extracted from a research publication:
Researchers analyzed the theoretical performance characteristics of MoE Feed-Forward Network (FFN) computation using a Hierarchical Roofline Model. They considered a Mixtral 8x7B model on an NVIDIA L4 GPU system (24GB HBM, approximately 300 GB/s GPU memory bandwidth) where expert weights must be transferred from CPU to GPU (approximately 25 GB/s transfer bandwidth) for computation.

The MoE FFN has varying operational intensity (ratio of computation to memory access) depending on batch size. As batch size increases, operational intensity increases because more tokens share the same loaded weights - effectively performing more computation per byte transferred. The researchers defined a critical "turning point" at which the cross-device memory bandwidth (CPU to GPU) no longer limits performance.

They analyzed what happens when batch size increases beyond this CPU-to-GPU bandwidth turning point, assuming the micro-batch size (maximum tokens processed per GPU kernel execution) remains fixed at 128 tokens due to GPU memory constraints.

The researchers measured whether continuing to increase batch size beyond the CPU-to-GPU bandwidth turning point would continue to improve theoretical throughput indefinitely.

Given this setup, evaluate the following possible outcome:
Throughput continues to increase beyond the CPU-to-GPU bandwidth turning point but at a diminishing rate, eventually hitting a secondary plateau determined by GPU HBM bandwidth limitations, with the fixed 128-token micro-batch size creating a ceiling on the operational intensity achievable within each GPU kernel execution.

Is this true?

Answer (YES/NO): NO